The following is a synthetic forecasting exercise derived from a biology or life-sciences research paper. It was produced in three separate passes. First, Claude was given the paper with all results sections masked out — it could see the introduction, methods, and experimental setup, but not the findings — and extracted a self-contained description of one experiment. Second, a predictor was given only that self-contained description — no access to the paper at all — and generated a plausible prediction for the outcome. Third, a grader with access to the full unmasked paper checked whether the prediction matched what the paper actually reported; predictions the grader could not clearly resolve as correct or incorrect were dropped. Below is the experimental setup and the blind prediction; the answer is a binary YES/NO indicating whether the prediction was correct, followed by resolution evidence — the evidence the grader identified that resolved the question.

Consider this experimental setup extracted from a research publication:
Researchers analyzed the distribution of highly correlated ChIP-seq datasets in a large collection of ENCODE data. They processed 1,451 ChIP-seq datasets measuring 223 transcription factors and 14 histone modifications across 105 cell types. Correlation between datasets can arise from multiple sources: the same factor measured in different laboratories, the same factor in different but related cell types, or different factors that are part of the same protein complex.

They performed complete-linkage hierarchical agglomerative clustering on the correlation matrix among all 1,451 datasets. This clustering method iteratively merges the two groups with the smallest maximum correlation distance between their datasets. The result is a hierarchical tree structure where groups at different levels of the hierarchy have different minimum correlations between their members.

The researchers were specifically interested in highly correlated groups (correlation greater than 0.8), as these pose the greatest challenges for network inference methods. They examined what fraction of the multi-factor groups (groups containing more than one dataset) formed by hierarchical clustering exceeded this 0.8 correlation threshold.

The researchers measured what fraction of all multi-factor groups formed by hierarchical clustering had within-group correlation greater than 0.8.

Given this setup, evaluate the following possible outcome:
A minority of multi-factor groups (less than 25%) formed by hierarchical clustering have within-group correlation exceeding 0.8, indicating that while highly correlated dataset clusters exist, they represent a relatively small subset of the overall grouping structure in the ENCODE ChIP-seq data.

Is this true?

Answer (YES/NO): NO